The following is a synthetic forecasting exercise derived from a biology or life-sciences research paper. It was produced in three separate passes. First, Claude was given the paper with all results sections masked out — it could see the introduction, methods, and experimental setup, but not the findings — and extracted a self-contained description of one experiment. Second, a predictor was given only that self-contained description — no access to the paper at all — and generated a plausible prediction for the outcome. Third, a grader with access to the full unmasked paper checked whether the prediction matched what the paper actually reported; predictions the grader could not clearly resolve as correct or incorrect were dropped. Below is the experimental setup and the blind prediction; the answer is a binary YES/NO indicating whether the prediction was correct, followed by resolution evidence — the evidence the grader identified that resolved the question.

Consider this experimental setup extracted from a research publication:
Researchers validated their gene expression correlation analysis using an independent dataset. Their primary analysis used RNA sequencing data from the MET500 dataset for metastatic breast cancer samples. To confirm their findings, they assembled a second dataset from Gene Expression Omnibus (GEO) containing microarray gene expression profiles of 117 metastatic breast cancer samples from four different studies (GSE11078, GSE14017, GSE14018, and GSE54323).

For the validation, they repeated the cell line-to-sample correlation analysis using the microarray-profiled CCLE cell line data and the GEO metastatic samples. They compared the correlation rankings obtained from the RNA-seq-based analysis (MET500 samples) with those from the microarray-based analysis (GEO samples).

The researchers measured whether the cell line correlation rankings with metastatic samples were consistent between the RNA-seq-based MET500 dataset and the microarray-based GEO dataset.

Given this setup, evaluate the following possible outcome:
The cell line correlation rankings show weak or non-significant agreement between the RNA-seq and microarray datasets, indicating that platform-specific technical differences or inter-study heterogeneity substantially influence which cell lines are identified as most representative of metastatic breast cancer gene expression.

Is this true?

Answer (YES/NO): NO